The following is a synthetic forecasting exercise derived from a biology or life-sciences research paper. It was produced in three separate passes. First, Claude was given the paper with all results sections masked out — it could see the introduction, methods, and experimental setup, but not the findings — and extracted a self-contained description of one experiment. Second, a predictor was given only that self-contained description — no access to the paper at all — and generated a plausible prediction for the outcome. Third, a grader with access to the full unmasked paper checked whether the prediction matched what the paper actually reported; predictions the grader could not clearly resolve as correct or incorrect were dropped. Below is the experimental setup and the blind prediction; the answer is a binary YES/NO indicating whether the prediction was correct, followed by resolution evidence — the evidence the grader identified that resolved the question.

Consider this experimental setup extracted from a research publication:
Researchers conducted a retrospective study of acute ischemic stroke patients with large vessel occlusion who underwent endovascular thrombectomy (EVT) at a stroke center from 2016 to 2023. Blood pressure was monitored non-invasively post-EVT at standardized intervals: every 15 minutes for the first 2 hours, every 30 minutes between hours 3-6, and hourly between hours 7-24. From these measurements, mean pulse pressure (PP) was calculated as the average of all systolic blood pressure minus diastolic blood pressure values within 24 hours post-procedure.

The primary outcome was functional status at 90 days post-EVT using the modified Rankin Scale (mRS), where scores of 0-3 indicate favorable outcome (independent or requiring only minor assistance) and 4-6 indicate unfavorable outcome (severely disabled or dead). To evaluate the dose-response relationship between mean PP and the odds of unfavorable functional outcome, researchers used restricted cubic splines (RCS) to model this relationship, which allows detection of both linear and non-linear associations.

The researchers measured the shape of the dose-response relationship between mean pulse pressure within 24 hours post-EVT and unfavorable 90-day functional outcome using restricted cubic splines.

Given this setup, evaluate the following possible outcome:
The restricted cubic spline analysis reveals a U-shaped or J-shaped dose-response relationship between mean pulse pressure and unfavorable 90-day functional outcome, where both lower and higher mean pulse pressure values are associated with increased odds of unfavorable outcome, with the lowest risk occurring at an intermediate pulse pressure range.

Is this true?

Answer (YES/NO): NO